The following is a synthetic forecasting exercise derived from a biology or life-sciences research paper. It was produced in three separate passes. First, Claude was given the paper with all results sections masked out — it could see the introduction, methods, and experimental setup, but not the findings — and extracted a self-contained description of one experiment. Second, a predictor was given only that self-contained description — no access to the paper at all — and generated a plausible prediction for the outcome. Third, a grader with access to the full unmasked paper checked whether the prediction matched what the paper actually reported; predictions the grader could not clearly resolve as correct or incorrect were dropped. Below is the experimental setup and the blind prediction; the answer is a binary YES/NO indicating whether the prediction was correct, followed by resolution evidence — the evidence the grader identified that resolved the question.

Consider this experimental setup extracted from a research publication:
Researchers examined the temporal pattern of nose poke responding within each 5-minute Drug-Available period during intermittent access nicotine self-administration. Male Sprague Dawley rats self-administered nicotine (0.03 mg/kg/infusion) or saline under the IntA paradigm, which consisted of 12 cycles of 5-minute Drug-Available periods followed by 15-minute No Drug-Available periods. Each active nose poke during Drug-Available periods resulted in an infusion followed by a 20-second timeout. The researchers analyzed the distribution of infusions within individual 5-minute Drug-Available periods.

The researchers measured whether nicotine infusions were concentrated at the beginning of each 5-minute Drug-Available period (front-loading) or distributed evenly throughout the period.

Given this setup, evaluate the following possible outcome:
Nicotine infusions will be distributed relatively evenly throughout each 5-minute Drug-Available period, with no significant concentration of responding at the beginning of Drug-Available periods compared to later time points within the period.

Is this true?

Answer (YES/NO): NO